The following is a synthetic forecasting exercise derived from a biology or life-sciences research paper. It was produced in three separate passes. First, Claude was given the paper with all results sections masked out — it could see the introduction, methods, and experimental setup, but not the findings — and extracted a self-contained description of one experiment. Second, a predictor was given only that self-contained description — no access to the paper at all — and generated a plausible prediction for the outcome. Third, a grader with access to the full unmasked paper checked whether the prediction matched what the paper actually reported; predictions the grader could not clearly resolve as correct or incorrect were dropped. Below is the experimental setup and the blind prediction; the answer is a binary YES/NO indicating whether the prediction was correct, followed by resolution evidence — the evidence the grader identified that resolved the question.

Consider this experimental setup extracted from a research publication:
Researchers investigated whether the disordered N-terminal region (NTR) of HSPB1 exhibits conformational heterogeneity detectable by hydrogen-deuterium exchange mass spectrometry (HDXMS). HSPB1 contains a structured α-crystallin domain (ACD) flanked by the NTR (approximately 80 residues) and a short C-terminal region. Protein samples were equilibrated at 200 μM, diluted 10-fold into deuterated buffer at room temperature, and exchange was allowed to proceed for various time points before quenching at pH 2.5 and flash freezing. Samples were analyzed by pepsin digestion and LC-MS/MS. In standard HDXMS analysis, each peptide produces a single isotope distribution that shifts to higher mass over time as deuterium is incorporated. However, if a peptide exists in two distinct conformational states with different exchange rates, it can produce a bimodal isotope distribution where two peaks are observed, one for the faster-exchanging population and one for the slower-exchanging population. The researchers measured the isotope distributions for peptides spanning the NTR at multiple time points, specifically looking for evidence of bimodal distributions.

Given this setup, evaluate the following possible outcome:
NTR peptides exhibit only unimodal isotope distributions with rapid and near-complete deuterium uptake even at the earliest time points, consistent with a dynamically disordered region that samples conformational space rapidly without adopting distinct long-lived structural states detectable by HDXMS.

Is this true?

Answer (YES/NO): NO